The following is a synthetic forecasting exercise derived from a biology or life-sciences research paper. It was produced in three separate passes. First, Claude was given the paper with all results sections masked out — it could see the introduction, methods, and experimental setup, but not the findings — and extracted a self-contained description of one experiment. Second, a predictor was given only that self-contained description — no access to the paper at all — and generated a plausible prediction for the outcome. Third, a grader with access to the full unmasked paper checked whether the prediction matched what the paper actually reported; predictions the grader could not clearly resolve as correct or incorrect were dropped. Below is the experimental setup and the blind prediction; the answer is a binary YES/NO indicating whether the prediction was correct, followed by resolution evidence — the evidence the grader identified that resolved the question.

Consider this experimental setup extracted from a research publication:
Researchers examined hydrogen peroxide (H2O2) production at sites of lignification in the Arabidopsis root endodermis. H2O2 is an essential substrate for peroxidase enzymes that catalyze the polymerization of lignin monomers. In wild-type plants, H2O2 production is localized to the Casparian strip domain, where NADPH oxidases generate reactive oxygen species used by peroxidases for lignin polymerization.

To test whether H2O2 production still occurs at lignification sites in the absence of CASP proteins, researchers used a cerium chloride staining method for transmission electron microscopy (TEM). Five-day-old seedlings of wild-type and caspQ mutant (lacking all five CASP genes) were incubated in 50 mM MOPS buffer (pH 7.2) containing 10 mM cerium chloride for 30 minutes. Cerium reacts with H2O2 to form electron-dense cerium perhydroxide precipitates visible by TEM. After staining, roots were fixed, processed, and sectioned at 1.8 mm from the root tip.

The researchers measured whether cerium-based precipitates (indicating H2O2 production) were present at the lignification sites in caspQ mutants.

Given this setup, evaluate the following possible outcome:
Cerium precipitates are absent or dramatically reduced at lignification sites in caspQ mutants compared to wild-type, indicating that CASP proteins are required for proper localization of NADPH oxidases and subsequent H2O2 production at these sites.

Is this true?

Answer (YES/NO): NO